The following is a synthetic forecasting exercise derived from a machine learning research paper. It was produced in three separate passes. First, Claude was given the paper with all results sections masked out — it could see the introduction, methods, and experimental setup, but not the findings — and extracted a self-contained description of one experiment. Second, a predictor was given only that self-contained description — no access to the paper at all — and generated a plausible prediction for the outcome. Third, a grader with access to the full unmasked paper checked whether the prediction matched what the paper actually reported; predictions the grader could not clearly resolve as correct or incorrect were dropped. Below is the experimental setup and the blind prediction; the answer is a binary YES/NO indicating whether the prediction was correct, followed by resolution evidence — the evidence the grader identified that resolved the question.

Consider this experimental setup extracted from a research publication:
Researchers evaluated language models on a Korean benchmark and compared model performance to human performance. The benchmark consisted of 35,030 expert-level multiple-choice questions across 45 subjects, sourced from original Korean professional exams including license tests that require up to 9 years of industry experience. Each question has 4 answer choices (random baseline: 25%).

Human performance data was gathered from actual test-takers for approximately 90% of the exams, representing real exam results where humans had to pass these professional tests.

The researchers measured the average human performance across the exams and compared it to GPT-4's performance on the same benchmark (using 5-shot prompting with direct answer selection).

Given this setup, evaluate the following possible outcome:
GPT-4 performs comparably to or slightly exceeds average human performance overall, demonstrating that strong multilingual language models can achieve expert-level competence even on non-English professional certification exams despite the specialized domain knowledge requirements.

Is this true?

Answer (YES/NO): NO